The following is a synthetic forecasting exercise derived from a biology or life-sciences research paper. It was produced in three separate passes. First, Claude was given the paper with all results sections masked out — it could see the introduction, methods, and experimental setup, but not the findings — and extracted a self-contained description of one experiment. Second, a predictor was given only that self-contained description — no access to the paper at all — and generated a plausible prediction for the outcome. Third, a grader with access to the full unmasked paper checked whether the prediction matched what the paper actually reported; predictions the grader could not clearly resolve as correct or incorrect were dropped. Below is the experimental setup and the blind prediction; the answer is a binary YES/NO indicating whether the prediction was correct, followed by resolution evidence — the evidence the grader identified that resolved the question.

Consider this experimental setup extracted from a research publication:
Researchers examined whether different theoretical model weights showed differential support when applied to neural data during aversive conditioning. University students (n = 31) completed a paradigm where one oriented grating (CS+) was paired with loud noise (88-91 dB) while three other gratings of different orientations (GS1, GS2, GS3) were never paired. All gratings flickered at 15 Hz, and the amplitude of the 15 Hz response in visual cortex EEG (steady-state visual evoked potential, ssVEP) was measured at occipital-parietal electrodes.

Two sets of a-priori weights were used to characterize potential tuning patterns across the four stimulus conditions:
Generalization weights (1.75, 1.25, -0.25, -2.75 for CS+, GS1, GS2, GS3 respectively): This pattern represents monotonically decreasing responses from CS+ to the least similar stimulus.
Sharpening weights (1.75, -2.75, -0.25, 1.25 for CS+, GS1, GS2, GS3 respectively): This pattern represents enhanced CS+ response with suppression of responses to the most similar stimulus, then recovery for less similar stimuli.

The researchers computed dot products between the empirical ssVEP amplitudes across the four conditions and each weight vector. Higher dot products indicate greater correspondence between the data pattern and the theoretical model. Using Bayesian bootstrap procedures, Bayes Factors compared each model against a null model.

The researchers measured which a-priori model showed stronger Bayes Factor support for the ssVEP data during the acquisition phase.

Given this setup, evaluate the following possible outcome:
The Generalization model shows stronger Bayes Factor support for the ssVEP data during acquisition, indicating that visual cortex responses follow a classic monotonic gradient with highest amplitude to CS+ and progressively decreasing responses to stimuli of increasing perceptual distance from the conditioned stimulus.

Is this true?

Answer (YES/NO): YES